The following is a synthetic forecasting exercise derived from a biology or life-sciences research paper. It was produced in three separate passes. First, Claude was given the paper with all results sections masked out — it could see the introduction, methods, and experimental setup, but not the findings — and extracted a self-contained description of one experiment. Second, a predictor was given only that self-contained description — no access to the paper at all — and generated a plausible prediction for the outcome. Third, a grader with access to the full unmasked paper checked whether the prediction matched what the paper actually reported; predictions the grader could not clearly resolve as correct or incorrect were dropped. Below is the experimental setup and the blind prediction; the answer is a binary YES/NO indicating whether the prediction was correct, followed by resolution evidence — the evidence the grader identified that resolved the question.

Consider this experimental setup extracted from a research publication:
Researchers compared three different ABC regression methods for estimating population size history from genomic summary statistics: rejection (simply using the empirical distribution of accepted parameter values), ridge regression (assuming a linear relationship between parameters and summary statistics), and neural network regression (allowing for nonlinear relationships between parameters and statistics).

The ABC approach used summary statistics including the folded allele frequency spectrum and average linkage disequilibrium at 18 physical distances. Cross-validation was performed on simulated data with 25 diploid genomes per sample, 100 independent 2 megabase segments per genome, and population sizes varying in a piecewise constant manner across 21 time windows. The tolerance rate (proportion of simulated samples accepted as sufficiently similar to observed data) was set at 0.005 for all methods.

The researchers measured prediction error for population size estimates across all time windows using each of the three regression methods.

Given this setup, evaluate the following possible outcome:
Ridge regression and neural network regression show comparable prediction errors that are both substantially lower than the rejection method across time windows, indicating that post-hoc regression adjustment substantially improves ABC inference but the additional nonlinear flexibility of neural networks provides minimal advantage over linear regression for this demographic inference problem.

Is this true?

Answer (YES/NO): NO